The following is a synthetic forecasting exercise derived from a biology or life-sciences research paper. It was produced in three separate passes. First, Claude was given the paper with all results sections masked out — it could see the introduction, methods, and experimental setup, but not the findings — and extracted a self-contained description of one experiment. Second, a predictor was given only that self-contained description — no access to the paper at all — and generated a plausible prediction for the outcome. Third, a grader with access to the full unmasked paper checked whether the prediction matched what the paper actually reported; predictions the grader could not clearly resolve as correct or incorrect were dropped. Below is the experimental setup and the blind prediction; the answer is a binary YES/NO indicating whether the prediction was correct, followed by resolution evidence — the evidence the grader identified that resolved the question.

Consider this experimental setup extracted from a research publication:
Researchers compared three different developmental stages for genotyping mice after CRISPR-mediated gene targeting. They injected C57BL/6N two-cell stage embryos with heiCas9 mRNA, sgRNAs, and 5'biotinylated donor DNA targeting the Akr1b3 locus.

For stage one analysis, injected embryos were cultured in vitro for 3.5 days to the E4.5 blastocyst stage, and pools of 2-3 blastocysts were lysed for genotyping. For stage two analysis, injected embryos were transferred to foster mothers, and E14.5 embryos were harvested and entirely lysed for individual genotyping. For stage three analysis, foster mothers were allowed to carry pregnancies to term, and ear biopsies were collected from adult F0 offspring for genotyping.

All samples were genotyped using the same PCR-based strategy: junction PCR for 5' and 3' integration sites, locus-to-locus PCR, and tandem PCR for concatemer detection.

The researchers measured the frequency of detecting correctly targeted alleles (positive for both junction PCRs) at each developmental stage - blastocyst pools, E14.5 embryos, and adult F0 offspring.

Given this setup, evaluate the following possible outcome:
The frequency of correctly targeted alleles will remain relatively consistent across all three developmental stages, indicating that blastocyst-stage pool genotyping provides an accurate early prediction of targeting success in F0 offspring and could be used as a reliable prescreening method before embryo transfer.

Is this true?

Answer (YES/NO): NO